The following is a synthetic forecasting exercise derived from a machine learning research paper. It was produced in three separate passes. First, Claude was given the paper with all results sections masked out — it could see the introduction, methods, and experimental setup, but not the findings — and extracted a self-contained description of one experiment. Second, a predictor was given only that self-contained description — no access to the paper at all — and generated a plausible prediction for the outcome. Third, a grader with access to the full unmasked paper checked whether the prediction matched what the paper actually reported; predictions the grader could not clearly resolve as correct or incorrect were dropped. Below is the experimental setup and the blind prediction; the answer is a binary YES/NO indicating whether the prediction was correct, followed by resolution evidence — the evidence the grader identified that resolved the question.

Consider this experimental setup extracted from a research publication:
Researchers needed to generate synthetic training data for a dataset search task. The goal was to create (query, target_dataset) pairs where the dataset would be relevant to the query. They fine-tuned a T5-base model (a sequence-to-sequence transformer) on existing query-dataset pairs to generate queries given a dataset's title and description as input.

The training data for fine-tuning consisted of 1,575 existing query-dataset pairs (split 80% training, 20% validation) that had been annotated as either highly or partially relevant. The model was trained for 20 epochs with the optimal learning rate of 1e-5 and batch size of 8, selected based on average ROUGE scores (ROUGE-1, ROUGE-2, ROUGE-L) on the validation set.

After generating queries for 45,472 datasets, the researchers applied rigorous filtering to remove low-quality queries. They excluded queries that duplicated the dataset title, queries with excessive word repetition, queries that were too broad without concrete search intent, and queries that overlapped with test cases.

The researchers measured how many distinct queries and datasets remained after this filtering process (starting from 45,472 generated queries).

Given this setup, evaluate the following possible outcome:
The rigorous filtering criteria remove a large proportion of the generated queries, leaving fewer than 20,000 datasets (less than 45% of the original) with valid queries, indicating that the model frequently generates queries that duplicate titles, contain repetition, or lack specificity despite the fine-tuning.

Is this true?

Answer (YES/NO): YES